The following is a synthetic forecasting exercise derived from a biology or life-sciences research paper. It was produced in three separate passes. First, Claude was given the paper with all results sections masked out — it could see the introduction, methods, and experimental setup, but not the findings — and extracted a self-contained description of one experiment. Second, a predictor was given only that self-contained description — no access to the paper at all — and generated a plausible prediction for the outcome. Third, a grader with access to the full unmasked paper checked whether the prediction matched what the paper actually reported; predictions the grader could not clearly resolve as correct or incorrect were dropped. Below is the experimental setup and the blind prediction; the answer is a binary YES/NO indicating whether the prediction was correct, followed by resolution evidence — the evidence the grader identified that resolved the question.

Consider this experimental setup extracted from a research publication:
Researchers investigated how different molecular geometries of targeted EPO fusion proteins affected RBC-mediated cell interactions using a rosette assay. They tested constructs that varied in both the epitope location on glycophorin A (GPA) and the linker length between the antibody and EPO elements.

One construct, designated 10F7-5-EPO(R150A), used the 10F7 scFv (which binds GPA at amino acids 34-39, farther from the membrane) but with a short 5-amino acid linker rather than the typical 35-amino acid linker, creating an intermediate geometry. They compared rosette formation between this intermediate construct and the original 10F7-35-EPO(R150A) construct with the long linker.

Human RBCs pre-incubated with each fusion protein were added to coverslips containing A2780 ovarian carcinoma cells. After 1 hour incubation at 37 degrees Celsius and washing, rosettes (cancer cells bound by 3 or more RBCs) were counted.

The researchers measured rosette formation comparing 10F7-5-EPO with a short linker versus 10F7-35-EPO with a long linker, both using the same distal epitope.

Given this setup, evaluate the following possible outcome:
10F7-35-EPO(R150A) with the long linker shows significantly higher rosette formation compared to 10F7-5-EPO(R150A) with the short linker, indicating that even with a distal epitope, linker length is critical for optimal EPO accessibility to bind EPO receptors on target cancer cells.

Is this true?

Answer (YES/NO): NO